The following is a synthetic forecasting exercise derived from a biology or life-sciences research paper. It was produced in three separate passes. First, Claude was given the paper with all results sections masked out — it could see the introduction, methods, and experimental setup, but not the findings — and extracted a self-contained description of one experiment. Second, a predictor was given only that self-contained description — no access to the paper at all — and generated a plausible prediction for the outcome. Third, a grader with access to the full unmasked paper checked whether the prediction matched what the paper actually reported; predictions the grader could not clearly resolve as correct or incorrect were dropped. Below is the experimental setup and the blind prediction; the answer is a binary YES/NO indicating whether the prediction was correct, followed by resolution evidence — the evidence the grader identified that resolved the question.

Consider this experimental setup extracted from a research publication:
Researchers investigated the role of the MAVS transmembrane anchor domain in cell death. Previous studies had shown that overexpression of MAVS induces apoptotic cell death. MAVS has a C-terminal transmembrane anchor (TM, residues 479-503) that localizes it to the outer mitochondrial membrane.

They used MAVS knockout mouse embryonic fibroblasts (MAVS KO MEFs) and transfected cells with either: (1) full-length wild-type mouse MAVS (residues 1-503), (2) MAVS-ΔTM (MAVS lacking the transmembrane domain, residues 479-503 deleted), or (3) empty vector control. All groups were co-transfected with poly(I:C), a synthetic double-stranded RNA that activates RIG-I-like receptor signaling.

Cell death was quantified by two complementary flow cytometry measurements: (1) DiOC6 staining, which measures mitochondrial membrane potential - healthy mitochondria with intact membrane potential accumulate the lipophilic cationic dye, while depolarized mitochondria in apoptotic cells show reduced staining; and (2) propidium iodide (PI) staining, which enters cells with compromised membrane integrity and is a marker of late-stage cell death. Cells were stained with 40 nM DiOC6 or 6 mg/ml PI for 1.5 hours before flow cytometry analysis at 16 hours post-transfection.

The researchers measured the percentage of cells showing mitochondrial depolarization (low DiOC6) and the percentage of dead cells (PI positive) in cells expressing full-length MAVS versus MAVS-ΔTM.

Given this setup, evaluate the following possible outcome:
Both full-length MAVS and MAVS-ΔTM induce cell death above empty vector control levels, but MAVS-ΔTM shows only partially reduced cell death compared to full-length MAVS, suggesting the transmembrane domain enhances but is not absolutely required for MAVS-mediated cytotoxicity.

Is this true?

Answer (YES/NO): YES